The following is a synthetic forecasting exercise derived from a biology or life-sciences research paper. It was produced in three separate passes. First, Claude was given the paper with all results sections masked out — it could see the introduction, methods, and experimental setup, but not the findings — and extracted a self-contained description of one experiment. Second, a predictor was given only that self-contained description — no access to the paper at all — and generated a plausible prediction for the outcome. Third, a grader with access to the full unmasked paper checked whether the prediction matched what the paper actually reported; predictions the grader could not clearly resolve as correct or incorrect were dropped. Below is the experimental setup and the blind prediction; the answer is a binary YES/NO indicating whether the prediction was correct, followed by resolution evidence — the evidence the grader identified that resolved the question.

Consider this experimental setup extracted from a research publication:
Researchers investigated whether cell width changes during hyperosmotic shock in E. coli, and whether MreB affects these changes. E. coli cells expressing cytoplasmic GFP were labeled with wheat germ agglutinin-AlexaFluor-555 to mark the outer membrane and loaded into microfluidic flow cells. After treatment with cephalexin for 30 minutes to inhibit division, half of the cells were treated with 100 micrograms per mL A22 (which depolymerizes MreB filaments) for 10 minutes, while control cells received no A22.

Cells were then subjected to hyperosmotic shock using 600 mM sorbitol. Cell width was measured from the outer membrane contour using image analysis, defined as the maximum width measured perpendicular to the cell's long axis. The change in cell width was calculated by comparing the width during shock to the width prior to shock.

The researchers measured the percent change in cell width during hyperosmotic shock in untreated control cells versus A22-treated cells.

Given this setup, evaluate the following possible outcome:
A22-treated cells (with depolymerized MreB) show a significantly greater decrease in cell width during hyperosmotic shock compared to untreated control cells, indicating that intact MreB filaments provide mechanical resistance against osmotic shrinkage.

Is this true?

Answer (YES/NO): NO